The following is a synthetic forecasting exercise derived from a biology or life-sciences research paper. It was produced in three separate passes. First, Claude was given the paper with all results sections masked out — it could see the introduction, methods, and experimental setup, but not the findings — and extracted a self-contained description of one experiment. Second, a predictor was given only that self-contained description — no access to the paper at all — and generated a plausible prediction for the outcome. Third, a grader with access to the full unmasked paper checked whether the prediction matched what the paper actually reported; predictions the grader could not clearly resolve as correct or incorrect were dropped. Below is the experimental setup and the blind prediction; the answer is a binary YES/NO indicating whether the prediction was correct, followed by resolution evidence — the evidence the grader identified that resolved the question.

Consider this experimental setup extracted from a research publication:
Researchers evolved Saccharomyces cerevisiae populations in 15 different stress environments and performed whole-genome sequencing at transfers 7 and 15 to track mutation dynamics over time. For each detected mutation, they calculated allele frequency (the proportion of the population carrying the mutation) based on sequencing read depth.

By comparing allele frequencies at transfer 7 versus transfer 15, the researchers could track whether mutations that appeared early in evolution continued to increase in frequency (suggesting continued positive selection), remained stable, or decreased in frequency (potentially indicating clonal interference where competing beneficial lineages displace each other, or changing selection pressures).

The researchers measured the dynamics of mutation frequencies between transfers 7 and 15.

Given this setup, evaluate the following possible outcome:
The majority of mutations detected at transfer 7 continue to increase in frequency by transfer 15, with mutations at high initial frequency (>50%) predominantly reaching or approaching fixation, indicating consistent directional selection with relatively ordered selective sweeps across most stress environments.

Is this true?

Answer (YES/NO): NO